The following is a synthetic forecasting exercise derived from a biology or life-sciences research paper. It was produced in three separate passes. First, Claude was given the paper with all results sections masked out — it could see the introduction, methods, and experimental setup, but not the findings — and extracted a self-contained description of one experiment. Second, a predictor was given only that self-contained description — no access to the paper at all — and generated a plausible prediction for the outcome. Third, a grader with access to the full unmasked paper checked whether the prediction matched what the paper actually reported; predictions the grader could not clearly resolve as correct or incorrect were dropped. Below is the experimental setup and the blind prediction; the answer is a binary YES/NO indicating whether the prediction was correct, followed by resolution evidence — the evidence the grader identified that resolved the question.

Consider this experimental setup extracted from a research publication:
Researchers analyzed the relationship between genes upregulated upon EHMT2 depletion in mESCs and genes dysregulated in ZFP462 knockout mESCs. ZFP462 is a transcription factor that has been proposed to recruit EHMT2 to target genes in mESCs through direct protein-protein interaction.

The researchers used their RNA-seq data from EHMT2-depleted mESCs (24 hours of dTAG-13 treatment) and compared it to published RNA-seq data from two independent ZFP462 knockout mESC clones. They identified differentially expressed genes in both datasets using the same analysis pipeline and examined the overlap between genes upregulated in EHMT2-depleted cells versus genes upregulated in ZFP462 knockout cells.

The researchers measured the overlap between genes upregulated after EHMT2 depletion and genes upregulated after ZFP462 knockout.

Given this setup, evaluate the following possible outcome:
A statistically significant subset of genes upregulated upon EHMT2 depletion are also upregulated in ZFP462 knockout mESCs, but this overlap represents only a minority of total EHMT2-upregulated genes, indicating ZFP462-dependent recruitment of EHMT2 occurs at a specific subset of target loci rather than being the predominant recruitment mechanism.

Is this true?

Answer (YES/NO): YES